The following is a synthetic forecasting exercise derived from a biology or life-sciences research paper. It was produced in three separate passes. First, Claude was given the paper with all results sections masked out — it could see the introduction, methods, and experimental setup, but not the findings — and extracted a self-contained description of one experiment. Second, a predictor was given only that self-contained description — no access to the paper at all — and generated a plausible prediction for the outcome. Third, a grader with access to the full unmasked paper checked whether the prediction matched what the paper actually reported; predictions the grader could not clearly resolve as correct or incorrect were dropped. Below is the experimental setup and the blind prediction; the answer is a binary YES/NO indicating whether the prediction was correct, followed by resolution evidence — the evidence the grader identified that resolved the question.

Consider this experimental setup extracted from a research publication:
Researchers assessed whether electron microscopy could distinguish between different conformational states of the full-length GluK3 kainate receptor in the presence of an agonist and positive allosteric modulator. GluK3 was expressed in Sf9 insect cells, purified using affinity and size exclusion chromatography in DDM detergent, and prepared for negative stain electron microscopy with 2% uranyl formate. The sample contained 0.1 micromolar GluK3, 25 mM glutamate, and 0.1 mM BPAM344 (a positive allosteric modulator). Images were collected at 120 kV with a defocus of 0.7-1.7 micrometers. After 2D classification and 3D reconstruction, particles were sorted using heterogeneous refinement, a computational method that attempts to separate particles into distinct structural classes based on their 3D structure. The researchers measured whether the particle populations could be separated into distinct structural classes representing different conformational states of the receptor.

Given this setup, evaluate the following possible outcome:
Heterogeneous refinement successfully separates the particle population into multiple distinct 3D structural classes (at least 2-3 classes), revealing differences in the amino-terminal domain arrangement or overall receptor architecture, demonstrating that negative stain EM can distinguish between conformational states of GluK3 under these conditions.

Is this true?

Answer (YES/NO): YES